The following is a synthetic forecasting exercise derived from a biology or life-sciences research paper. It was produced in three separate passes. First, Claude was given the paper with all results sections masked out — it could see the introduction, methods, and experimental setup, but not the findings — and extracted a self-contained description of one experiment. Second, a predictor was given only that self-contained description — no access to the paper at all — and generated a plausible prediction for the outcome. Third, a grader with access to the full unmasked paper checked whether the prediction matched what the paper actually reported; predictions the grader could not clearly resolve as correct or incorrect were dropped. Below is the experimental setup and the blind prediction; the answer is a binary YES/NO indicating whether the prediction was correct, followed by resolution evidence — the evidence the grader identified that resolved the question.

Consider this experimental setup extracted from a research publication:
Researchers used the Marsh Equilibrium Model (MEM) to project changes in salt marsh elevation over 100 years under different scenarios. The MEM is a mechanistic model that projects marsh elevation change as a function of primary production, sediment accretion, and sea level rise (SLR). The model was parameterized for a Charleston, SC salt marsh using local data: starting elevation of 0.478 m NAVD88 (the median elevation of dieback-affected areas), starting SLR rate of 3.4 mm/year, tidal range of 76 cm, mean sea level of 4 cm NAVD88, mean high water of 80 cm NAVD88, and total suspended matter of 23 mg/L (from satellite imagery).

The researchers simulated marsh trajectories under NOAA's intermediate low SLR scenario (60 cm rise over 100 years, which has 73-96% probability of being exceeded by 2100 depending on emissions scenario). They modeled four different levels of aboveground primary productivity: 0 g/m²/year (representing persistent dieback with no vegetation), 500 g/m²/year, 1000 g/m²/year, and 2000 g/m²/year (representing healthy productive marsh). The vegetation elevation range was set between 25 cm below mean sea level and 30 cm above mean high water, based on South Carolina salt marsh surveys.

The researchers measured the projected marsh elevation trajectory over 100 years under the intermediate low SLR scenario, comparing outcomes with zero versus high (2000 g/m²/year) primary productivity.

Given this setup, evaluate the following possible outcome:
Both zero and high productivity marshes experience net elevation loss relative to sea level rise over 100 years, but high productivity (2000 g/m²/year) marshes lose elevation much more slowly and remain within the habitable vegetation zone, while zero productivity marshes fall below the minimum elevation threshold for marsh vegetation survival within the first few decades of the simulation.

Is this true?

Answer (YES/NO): NO